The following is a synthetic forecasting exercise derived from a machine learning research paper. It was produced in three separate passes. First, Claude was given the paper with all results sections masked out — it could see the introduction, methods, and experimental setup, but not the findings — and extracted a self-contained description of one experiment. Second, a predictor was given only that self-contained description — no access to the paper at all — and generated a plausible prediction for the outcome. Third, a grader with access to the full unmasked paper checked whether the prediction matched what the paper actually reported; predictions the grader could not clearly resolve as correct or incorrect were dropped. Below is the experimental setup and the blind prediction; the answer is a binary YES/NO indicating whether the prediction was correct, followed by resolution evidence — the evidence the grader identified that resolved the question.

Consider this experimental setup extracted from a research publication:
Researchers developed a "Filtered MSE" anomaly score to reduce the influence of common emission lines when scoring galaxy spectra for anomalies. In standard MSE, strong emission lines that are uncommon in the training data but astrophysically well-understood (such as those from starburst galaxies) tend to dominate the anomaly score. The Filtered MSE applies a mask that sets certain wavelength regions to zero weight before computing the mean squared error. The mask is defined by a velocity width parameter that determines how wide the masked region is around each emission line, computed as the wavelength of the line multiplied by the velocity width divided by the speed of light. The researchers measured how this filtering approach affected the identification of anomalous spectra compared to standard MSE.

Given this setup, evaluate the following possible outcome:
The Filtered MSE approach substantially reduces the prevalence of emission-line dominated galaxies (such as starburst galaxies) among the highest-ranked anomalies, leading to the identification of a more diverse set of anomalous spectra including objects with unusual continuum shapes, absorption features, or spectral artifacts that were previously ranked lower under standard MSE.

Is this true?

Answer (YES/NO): NO